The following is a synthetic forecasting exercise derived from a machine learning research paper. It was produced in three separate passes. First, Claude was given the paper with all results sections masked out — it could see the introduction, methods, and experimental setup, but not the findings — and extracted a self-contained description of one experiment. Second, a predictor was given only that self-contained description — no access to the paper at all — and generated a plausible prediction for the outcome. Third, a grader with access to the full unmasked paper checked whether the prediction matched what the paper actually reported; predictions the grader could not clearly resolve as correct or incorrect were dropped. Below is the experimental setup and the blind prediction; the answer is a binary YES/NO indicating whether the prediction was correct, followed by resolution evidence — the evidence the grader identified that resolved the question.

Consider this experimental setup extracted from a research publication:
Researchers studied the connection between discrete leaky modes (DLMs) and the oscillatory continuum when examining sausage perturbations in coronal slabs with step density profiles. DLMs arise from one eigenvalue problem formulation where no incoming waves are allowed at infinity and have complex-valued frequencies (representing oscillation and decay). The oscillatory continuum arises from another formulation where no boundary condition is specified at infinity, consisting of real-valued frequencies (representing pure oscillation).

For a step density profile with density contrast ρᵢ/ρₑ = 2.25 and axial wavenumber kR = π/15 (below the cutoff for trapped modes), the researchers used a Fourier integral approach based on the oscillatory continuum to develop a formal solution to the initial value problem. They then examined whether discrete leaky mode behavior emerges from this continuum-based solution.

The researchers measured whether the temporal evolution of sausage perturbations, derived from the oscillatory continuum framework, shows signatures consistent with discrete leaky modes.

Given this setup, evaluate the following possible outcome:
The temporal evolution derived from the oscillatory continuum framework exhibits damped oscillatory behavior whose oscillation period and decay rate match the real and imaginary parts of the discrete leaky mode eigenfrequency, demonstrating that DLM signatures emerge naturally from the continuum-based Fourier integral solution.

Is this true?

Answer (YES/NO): NO